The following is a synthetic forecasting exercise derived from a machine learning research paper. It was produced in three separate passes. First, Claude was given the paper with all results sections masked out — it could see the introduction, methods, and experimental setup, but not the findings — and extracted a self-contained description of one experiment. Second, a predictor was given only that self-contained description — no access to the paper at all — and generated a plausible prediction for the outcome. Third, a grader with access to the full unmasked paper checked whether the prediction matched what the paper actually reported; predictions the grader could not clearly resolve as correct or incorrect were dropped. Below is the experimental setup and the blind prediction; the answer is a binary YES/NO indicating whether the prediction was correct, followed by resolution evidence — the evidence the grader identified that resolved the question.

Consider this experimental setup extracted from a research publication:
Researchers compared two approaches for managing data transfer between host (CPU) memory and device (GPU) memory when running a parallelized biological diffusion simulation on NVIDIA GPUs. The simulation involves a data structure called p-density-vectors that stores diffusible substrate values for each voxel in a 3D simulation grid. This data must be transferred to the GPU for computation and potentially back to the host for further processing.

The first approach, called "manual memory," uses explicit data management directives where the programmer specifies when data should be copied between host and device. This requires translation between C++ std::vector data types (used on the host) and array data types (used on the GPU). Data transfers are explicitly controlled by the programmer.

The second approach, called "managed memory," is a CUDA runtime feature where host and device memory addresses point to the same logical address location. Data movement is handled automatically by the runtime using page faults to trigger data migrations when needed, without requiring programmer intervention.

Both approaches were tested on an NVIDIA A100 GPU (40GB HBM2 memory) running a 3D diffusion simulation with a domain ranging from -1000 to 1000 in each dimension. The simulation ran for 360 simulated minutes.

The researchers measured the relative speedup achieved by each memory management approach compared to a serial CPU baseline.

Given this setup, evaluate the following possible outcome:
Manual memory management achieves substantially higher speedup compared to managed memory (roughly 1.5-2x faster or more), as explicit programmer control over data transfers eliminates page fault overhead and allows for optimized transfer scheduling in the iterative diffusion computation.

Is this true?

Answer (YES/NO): NO